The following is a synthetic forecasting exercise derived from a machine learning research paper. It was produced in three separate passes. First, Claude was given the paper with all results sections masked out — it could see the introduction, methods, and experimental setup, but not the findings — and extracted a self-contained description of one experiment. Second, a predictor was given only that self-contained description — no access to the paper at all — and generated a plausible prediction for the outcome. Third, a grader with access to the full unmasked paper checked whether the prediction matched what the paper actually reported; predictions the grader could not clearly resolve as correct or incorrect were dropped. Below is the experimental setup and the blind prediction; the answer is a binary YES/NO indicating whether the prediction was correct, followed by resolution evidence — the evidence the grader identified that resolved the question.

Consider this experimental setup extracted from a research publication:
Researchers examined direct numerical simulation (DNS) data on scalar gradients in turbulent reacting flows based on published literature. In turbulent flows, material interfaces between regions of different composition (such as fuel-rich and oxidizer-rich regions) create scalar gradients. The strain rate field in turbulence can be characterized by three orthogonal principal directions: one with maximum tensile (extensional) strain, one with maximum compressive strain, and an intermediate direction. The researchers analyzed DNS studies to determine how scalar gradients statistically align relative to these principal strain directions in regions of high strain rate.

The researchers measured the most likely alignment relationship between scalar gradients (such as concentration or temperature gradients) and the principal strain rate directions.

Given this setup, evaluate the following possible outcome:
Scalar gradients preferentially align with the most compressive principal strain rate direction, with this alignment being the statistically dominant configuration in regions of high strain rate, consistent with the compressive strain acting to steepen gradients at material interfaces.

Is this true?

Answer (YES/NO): YES